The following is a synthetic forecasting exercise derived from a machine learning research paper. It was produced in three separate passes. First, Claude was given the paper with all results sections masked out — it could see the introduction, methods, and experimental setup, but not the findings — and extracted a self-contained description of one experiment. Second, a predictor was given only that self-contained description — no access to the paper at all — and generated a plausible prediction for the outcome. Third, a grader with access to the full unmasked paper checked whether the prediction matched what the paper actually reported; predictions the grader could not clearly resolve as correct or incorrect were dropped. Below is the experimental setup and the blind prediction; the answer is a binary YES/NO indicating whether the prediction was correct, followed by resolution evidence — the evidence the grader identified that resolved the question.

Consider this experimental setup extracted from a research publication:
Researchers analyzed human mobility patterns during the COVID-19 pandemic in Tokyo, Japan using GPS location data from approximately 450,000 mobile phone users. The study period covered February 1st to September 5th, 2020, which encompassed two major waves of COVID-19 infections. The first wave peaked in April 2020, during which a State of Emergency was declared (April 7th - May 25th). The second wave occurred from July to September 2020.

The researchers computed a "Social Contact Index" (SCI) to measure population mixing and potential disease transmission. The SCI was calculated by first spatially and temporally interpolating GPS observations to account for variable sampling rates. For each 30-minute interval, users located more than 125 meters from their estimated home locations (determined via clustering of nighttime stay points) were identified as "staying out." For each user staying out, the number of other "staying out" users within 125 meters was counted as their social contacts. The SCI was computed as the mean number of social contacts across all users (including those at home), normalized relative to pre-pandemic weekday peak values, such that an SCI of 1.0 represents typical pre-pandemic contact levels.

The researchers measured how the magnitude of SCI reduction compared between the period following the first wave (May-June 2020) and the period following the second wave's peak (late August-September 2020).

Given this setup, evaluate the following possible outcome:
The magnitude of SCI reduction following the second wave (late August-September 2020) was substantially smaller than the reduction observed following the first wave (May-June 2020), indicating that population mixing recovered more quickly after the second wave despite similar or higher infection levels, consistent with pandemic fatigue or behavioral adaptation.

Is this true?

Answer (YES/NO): YES